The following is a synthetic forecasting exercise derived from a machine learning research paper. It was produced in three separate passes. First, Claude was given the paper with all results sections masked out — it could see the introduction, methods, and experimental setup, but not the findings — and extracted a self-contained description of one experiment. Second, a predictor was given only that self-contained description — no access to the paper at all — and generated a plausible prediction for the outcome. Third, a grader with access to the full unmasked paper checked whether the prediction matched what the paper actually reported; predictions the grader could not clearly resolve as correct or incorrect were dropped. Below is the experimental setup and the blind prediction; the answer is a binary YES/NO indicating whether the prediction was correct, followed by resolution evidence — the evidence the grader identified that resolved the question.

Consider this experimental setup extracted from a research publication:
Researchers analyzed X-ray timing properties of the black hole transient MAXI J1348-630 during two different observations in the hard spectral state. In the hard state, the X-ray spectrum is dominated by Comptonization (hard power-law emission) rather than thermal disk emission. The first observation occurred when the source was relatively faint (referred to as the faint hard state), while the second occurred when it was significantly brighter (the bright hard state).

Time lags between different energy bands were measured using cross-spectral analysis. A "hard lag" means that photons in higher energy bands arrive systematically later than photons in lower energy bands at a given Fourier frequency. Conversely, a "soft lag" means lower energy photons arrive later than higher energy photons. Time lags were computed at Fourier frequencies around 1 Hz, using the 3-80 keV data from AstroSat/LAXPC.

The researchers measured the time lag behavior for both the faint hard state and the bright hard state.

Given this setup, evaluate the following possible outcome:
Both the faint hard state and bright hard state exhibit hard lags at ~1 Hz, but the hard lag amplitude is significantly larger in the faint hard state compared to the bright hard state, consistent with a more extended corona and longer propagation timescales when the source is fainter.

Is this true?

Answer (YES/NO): NO